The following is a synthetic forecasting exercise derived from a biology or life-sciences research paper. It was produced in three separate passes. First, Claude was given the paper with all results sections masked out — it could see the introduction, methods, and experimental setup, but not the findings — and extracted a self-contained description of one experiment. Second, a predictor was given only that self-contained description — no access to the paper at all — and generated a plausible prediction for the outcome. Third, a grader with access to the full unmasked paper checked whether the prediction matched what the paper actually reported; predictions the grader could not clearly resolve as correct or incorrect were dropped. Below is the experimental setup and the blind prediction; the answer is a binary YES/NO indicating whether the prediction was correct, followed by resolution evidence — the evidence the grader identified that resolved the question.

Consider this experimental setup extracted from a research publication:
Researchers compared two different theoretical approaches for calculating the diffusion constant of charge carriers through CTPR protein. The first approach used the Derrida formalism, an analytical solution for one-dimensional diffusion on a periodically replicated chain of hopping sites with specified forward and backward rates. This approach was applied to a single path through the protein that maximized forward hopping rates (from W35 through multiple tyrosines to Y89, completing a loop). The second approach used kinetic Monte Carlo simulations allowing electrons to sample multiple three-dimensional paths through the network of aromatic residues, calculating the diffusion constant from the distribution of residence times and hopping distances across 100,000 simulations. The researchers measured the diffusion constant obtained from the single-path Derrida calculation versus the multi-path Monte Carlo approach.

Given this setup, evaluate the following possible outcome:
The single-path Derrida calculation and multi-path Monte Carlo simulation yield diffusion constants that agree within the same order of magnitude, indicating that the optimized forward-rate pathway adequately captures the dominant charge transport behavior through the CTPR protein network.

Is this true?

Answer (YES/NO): NO